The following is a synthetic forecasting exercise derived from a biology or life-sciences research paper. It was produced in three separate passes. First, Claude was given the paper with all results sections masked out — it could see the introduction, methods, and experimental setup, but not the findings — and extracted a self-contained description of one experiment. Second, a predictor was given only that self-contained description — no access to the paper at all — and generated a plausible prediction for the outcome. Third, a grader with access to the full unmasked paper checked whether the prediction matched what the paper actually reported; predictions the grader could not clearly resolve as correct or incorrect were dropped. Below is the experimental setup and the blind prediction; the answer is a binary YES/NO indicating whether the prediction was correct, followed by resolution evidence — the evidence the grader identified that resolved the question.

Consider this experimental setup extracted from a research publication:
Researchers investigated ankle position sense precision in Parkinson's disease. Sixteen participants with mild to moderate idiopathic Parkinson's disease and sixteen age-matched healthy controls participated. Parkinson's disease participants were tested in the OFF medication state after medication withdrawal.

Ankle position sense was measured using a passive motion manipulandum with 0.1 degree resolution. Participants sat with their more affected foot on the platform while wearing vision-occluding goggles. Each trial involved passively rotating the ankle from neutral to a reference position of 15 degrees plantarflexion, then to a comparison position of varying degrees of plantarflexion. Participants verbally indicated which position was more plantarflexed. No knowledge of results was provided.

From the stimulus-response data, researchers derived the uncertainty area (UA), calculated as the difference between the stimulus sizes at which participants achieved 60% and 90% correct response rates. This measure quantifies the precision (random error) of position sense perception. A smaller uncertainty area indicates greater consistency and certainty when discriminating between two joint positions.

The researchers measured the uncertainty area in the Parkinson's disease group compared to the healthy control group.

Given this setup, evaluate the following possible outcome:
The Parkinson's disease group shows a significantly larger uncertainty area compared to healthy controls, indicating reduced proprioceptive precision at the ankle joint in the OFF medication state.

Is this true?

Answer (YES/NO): YES